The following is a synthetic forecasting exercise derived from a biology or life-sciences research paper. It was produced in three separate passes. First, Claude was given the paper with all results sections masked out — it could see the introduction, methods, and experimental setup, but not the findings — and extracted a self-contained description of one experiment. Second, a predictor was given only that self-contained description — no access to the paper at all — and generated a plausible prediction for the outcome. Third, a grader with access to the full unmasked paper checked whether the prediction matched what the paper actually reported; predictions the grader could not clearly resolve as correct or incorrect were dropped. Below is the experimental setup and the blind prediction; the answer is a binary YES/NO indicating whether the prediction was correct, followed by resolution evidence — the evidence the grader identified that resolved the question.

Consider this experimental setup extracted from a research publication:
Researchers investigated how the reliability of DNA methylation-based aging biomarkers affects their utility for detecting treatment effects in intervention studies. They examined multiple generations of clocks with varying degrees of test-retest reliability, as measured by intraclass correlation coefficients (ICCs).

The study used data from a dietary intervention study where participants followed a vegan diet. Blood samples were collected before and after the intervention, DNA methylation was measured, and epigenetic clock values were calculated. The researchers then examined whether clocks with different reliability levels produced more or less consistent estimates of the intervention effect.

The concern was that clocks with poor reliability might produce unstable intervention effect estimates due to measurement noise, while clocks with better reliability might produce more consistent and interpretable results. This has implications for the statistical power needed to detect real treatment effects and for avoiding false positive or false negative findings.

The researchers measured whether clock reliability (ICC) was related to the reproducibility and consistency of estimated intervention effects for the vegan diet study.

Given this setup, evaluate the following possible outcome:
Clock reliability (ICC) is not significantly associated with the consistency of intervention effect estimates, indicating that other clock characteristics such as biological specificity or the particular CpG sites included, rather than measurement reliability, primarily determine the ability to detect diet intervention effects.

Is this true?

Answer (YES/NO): NO